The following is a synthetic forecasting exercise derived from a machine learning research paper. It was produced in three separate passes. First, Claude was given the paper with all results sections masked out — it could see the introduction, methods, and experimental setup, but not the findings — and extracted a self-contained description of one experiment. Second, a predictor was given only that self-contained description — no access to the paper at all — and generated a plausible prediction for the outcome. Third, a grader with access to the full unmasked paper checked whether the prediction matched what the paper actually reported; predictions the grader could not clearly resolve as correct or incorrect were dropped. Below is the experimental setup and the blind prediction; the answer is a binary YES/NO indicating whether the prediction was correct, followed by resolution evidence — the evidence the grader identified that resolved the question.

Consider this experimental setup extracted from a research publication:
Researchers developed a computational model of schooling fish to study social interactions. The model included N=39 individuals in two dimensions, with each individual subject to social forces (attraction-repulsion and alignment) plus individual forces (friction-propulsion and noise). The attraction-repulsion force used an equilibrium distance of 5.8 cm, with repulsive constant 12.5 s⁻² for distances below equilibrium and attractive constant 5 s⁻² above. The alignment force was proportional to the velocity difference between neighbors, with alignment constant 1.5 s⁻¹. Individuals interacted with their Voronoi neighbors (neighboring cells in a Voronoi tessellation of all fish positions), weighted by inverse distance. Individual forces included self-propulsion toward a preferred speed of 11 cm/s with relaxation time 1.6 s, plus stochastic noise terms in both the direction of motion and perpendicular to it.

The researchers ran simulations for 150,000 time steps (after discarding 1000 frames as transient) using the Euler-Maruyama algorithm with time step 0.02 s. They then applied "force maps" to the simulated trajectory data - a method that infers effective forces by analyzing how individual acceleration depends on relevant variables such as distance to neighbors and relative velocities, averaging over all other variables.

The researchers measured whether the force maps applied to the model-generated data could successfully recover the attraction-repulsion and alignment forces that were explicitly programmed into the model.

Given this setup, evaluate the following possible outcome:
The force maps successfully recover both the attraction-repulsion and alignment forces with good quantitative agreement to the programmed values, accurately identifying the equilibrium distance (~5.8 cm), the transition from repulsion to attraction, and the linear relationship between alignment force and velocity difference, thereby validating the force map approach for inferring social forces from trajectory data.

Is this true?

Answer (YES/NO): NO